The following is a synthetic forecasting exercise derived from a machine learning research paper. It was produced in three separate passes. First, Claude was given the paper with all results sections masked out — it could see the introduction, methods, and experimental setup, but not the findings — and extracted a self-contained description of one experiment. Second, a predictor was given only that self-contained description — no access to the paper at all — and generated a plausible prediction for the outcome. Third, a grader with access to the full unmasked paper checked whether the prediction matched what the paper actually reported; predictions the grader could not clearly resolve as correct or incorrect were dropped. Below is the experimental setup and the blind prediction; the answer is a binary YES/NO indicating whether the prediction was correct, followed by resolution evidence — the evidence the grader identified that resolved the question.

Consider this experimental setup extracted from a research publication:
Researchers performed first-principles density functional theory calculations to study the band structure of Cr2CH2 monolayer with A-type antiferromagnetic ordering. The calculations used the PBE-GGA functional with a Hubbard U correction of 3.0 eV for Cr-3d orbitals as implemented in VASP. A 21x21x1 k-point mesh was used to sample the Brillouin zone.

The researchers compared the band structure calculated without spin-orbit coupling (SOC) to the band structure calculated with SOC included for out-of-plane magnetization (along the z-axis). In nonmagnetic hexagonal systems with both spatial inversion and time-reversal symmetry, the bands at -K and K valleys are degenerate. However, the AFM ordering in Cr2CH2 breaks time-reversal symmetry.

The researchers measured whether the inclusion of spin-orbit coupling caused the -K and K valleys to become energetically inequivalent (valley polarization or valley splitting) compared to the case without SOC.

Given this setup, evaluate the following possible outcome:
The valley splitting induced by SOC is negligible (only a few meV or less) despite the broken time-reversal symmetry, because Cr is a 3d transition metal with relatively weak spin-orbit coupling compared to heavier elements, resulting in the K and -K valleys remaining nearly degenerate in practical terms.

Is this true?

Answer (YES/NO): NO